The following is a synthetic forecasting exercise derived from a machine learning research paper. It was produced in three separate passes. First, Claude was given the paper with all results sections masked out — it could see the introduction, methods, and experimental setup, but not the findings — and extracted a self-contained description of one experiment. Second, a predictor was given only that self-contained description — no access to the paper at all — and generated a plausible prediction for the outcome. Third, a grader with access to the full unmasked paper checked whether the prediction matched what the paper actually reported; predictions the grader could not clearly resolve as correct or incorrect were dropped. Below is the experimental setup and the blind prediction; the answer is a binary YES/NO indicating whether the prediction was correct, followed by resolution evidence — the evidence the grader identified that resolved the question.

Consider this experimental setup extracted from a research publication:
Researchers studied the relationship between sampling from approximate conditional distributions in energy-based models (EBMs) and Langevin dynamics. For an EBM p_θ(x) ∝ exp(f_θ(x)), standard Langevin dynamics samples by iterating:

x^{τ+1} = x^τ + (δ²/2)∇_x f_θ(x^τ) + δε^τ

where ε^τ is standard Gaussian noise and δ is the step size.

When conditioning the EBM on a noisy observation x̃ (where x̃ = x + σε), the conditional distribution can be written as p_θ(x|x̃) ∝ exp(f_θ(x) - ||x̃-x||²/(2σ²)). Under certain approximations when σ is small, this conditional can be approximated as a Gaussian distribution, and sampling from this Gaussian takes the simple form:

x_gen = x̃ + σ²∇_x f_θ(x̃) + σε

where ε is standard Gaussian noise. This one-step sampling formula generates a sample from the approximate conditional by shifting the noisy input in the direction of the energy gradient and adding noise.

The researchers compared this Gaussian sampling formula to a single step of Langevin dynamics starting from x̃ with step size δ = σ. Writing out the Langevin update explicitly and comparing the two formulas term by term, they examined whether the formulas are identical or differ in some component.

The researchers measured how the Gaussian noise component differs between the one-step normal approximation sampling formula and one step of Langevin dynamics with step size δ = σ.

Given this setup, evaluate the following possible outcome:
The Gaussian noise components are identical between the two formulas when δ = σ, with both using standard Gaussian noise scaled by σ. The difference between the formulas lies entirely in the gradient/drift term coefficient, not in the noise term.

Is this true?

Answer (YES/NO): YES